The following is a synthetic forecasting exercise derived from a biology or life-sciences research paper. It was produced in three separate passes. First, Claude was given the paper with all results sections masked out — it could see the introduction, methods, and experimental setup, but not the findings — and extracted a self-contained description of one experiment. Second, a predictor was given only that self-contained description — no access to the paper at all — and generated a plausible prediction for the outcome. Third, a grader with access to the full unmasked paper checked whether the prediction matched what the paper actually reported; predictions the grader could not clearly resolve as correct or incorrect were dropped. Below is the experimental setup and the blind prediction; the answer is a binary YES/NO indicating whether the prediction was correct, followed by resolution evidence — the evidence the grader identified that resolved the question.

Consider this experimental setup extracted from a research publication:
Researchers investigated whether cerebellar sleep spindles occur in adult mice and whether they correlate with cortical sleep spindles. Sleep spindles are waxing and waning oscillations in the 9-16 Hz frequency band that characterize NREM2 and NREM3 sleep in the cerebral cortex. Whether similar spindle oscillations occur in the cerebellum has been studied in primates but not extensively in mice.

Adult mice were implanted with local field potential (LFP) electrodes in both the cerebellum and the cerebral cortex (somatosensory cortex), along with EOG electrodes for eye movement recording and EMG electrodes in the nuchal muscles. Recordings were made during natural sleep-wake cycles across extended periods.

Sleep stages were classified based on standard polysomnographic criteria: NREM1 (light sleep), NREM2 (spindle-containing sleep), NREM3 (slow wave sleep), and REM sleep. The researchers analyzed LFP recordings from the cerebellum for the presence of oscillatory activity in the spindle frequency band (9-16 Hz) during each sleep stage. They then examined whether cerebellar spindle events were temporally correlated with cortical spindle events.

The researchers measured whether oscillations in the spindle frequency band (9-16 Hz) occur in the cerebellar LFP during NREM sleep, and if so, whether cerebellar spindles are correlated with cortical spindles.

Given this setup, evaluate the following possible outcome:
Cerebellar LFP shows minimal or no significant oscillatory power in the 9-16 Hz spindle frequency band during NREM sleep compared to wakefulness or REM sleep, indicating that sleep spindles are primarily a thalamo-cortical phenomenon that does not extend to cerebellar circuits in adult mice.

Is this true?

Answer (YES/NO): NO